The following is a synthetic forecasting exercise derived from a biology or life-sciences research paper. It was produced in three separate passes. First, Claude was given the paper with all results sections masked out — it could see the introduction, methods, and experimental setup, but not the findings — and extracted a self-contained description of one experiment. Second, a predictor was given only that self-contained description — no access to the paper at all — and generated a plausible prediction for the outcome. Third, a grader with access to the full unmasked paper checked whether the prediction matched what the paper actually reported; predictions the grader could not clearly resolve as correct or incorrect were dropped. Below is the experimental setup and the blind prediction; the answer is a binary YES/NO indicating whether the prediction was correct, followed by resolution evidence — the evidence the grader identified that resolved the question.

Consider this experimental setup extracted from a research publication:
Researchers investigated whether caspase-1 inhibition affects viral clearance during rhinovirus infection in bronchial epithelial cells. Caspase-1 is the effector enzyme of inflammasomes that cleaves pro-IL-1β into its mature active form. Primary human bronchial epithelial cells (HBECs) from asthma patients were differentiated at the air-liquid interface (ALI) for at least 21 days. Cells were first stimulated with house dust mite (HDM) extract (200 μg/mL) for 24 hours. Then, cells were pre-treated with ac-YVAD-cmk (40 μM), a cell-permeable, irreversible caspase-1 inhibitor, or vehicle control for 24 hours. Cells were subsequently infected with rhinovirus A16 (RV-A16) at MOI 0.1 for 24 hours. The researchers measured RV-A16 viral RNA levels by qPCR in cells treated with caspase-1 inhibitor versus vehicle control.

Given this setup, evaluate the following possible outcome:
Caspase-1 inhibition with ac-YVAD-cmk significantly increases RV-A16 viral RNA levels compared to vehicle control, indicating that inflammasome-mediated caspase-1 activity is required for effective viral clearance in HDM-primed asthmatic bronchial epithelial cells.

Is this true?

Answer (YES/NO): NO